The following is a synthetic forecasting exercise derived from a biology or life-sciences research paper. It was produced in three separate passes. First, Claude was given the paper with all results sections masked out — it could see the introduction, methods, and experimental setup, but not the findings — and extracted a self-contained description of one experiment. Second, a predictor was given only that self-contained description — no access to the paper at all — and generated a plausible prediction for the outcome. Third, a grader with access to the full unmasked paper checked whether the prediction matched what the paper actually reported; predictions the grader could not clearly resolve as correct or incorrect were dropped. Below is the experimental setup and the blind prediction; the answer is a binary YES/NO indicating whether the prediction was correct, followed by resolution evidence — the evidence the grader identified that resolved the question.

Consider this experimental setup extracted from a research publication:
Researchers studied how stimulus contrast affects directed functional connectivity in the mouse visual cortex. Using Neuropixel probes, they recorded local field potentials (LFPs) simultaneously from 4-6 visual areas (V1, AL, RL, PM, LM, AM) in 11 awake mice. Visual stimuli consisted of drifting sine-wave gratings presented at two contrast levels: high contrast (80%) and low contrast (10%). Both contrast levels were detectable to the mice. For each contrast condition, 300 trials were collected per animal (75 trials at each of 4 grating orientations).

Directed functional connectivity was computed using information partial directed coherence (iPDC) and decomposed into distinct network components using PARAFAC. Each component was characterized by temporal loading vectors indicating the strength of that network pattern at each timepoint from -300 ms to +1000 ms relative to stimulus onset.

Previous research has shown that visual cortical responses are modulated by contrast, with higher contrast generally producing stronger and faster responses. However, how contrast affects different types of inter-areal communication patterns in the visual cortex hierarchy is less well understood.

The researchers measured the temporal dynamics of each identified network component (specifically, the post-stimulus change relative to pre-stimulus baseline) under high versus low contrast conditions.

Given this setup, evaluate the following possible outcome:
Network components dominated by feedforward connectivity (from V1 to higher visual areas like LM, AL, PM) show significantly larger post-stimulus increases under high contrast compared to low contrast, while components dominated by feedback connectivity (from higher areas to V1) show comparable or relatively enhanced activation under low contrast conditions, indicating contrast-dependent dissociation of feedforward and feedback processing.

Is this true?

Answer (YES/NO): NO